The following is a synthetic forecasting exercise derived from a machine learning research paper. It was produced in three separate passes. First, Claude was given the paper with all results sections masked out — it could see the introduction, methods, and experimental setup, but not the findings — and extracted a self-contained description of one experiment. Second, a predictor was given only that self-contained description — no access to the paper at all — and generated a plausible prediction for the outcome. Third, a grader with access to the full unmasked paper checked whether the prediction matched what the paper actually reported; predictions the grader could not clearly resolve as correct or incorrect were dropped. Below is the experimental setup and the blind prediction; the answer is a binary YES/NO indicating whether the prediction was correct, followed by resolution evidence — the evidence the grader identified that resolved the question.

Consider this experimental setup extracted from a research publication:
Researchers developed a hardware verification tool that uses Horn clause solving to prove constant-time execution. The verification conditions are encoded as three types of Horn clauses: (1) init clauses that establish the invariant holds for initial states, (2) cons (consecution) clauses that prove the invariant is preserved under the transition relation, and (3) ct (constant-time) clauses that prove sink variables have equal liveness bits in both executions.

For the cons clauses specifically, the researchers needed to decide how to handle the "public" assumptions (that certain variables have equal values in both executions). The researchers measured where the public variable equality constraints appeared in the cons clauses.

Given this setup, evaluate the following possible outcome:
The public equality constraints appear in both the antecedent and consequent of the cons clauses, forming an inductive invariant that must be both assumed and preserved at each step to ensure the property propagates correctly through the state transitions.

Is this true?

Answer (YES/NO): NO